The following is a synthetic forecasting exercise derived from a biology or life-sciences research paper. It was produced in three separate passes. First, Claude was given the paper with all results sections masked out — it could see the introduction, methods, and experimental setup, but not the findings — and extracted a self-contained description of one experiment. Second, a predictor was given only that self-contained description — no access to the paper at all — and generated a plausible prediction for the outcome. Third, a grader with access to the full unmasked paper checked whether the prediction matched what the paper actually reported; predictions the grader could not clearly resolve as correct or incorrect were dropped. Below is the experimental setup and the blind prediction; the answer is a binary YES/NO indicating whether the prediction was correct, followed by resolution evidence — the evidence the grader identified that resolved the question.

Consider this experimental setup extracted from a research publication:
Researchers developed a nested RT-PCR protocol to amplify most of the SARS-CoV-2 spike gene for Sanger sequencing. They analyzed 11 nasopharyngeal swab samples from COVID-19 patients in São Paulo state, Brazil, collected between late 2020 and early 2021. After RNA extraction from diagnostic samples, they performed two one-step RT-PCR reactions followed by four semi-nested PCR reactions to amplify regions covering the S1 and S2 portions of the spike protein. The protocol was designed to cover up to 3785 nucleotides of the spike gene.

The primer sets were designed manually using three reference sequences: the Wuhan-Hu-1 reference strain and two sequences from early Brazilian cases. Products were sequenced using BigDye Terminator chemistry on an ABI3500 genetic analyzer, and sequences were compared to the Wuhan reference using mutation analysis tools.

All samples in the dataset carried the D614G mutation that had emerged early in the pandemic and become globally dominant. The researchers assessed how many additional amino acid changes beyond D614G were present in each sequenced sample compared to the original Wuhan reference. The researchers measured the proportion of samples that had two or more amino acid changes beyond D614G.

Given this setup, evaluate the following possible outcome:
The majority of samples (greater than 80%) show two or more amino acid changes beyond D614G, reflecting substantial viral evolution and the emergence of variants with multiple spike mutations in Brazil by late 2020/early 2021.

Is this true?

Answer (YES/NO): YES